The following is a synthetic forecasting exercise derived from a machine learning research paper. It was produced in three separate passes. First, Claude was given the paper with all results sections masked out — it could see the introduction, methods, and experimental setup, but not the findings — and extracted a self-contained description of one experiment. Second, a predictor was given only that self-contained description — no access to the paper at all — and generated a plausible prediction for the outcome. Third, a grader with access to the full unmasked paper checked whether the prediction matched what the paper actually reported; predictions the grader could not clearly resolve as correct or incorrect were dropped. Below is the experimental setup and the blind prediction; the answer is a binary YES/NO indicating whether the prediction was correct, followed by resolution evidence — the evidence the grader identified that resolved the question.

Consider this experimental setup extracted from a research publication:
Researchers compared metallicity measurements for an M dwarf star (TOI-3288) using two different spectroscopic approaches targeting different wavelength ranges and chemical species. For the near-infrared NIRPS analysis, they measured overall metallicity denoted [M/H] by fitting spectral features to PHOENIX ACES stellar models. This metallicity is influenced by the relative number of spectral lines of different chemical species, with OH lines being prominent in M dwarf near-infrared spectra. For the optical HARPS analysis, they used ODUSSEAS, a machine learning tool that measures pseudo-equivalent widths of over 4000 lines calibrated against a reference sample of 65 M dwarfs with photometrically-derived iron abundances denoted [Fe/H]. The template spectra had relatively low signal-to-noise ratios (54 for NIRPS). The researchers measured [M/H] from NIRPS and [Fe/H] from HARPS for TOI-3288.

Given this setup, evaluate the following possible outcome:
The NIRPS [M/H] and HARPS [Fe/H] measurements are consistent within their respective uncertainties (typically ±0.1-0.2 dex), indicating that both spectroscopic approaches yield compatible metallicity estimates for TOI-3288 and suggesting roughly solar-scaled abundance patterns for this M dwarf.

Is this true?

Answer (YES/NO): NO